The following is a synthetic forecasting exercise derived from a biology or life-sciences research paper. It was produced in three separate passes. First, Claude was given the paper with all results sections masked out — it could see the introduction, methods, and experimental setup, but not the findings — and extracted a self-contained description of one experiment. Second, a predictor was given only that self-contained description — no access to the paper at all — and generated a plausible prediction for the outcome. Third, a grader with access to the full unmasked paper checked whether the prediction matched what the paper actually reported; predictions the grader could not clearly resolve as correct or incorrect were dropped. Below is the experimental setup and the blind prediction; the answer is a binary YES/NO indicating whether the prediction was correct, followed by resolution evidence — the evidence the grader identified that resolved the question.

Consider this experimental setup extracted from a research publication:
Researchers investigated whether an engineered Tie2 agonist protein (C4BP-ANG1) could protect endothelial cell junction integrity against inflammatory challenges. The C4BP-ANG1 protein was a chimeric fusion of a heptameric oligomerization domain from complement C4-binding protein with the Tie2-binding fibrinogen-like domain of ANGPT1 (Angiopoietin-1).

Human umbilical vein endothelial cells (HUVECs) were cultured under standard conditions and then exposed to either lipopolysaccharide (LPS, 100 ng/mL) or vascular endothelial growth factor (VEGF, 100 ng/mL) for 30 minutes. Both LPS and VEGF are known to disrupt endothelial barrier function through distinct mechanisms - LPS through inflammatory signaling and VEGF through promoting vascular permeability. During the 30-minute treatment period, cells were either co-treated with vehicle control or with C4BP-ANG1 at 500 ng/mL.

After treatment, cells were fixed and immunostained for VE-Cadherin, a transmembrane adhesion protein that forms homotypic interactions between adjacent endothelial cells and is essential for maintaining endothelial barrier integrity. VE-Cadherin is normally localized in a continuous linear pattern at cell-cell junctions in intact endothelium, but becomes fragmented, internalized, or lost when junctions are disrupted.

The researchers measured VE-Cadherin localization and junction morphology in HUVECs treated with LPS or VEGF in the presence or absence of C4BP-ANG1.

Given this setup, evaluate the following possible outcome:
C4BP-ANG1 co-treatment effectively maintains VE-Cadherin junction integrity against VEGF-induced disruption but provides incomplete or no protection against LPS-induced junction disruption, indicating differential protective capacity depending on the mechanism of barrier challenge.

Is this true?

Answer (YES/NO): NO